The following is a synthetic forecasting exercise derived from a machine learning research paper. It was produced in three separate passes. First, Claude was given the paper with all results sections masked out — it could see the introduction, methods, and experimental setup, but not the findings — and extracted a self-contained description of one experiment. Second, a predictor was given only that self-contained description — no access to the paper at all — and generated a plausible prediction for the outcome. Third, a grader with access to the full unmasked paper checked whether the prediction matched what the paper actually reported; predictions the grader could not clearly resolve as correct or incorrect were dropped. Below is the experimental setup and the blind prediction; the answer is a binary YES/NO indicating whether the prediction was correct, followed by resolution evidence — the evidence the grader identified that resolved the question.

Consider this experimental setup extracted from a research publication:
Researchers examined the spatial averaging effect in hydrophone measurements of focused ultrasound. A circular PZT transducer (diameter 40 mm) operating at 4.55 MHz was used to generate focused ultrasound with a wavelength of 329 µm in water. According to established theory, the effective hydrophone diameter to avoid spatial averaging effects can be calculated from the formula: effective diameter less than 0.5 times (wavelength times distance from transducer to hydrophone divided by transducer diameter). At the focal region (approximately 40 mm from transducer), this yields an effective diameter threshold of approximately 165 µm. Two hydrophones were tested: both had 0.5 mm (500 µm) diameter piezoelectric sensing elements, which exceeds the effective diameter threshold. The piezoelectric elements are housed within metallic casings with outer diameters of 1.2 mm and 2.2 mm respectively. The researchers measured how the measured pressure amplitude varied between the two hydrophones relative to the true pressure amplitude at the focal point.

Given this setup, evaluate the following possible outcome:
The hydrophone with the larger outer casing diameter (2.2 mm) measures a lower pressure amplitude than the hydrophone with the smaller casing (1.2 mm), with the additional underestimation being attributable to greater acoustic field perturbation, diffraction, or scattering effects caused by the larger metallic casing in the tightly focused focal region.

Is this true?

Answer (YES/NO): NO